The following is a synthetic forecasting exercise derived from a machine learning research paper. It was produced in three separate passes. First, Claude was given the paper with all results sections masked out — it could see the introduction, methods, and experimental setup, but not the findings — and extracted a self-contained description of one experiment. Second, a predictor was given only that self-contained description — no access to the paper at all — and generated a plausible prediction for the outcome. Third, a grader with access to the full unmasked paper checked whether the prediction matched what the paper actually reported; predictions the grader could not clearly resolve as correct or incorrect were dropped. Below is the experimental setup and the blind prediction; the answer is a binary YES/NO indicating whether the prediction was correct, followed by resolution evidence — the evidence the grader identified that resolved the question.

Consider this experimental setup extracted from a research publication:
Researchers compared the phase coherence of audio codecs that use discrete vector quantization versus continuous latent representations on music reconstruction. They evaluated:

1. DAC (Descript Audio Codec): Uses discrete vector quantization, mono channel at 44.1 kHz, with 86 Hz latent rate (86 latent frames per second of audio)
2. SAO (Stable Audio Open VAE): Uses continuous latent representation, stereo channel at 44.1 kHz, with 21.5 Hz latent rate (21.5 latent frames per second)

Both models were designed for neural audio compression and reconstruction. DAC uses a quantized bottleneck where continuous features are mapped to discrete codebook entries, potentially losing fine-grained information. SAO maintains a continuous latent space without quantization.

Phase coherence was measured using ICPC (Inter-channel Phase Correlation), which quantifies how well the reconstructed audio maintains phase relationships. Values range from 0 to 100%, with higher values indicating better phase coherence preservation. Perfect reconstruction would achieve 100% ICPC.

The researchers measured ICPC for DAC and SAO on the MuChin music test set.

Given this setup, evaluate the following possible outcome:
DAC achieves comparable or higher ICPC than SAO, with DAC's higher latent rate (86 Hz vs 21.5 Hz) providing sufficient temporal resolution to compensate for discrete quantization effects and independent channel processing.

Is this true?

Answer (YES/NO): YES